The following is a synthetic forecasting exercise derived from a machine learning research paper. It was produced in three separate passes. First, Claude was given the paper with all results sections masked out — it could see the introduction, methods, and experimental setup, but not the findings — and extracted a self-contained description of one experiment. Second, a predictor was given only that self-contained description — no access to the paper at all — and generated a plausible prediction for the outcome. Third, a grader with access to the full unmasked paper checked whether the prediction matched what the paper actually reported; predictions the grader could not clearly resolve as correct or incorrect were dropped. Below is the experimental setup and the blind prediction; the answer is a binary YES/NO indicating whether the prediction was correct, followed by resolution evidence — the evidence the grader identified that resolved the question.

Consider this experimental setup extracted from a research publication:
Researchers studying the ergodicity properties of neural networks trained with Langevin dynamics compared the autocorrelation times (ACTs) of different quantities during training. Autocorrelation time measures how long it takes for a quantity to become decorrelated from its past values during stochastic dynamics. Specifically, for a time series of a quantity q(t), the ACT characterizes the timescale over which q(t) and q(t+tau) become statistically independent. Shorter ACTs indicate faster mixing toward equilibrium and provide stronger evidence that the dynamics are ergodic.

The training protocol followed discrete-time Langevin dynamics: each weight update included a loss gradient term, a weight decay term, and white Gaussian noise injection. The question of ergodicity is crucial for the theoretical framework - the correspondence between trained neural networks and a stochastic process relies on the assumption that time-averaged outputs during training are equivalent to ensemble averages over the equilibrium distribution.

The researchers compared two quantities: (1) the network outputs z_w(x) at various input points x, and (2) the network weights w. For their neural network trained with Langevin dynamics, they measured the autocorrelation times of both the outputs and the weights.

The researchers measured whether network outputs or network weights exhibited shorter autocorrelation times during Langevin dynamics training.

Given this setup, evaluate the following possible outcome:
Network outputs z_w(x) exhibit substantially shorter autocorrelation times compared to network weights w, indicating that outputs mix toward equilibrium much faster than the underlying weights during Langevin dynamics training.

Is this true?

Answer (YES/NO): YES